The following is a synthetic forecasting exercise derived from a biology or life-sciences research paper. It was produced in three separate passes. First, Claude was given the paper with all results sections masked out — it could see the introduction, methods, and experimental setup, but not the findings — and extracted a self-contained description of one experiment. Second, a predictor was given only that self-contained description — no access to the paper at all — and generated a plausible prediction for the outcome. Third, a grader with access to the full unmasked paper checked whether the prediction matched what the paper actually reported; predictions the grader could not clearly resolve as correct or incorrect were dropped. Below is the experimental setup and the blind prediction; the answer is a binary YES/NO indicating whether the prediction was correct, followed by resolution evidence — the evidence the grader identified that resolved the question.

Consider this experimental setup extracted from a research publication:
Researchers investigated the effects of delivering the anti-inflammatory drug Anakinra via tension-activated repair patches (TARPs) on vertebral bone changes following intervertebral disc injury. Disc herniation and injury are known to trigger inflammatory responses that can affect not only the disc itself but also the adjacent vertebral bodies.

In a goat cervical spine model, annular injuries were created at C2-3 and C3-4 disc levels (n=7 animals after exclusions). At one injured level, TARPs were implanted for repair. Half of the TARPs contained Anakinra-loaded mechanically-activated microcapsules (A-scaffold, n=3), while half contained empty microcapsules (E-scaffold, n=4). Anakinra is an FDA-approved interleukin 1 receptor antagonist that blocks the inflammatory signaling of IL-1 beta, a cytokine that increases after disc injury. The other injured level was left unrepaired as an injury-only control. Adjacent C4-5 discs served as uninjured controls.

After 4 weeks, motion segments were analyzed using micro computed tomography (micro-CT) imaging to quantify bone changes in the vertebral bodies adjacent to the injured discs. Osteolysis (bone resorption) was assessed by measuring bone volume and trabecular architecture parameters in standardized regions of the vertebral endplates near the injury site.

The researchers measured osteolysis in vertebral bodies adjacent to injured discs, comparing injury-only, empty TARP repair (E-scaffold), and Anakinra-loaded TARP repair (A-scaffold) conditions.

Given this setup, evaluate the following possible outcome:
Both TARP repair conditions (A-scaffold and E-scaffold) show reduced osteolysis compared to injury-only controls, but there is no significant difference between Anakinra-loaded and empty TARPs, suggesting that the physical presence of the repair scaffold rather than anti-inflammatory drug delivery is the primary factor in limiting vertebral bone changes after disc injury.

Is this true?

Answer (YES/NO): NO